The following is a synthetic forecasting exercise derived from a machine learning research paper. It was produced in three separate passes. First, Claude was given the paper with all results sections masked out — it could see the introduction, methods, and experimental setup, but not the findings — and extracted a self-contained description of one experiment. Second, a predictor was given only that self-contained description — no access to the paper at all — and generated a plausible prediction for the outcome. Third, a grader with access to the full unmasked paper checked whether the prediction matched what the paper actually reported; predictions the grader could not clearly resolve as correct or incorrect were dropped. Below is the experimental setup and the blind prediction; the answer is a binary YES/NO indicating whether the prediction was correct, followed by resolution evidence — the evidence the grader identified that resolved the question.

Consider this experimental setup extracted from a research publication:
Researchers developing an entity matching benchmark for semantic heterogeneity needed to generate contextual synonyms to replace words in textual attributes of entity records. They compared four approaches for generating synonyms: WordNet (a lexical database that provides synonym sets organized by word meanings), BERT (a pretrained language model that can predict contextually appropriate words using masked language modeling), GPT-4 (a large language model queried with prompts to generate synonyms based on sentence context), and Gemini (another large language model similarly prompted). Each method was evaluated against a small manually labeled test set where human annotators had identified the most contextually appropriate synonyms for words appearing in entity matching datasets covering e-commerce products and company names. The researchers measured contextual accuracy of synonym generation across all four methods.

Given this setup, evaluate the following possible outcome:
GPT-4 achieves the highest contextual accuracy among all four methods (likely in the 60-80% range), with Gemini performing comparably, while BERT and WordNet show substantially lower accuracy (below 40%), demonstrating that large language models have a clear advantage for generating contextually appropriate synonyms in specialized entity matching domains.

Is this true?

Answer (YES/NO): NO